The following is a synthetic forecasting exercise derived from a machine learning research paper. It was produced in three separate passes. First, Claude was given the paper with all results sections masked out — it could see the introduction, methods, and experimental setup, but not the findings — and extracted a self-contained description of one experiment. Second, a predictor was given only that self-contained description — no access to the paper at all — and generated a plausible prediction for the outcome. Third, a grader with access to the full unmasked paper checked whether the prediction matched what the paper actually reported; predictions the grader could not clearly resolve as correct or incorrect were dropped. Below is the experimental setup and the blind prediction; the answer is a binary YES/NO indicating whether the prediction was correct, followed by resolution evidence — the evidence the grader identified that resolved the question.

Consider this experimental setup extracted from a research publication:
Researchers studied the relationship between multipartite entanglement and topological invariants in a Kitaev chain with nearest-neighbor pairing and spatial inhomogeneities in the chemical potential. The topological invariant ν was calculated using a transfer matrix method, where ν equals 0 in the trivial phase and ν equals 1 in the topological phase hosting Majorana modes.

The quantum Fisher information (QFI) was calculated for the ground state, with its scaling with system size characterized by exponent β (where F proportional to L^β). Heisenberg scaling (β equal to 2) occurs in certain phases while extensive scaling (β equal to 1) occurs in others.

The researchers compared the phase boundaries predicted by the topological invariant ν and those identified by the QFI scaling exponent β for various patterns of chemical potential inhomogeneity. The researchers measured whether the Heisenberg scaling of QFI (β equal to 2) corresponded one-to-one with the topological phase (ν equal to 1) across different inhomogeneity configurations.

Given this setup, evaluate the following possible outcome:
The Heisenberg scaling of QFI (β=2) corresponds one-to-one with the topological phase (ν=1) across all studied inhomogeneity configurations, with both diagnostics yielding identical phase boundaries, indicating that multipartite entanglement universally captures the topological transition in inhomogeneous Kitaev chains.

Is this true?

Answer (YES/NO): YES